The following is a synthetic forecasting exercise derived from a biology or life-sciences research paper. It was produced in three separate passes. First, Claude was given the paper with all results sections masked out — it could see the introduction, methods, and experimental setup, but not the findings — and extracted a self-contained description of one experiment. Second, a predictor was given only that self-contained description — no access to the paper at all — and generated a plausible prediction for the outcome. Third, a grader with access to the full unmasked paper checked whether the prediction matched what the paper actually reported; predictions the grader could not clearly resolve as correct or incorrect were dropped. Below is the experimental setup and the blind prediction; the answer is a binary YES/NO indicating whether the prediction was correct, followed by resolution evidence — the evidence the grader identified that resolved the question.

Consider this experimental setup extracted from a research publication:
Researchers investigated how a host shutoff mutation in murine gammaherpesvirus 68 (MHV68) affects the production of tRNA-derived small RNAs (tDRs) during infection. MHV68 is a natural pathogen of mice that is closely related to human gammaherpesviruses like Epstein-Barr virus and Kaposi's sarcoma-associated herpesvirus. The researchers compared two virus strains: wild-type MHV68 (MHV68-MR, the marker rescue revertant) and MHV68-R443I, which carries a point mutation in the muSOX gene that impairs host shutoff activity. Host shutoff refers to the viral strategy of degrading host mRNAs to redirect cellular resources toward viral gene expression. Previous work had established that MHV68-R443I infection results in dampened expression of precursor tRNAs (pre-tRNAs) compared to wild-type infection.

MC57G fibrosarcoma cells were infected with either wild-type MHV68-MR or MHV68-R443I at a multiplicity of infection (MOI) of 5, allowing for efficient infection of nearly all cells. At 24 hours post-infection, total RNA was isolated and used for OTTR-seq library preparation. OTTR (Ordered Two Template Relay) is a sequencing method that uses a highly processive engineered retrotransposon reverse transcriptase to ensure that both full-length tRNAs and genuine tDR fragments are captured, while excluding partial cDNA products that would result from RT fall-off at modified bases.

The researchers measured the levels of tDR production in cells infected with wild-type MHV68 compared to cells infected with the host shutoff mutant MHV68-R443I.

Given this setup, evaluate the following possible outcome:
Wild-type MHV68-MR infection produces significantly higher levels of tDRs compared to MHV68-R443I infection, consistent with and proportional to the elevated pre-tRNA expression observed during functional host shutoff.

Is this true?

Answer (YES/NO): NO